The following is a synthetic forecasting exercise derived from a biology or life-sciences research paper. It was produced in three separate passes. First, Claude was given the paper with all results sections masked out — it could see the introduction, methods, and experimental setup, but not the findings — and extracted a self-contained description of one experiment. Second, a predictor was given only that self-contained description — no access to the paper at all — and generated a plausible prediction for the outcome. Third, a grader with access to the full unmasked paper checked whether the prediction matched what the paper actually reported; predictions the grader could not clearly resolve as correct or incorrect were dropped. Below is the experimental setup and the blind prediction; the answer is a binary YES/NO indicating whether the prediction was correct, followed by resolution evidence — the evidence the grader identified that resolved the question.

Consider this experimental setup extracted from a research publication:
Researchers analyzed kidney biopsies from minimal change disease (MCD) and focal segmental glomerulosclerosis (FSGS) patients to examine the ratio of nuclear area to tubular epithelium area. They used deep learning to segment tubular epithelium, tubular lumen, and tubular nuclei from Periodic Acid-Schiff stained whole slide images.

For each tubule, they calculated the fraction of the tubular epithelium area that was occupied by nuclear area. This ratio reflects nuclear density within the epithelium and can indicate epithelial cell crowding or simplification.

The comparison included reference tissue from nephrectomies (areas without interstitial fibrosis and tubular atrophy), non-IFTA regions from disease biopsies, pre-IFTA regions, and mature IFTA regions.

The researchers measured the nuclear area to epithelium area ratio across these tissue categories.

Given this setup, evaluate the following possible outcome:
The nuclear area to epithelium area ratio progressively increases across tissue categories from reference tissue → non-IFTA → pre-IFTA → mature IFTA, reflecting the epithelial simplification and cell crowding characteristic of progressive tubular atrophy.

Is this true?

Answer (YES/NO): NO